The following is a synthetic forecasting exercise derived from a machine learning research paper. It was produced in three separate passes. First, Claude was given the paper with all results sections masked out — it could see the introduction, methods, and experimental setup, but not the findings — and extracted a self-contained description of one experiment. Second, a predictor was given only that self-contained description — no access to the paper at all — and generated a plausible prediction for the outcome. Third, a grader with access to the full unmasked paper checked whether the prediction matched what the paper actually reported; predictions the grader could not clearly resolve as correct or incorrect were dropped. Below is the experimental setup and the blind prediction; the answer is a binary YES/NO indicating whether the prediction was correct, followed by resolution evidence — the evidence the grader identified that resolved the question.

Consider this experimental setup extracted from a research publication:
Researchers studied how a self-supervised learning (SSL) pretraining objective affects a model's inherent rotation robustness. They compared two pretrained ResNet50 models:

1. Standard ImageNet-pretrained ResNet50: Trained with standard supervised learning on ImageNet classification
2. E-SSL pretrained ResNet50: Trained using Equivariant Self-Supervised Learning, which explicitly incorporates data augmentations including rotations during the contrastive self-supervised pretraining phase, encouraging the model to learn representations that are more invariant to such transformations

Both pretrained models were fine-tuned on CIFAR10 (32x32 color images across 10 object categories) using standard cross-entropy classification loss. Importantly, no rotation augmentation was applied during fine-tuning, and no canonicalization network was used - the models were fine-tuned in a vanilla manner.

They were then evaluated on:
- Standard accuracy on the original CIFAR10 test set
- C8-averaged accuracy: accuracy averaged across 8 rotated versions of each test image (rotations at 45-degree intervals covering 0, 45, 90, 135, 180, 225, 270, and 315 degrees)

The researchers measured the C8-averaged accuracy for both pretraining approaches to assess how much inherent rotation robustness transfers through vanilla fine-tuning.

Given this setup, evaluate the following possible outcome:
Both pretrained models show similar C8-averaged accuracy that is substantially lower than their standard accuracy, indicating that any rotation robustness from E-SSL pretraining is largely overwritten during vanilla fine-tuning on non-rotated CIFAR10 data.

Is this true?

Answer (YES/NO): YES